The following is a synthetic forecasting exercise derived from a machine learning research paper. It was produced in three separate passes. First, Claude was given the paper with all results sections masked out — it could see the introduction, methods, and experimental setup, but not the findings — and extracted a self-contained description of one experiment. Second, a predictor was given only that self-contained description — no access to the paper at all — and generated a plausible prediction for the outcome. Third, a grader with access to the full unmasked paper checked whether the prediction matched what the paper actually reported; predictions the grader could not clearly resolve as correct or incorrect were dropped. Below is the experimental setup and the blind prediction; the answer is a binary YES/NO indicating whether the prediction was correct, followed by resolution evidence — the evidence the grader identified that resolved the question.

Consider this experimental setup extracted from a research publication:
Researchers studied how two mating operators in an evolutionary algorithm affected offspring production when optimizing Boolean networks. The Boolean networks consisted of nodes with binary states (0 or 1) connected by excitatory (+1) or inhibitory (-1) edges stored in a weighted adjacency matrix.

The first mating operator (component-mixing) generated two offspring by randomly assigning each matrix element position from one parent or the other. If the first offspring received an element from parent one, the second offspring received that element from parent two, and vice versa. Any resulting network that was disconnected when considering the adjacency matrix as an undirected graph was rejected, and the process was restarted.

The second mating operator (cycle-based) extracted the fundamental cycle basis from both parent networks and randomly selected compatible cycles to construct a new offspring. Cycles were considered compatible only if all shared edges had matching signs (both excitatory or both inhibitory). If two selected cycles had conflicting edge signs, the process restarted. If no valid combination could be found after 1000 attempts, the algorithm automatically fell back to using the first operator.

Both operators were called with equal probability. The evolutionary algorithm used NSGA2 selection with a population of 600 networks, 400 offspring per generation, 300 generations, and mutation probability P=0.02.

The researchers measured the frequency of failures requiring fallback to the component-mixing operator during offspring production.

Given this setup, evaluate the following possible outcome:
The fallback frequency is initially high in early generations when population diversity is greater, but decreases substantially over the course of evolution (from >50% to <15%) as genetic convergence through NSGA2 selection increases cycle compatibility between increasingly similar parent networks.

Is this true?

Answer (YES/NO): NO